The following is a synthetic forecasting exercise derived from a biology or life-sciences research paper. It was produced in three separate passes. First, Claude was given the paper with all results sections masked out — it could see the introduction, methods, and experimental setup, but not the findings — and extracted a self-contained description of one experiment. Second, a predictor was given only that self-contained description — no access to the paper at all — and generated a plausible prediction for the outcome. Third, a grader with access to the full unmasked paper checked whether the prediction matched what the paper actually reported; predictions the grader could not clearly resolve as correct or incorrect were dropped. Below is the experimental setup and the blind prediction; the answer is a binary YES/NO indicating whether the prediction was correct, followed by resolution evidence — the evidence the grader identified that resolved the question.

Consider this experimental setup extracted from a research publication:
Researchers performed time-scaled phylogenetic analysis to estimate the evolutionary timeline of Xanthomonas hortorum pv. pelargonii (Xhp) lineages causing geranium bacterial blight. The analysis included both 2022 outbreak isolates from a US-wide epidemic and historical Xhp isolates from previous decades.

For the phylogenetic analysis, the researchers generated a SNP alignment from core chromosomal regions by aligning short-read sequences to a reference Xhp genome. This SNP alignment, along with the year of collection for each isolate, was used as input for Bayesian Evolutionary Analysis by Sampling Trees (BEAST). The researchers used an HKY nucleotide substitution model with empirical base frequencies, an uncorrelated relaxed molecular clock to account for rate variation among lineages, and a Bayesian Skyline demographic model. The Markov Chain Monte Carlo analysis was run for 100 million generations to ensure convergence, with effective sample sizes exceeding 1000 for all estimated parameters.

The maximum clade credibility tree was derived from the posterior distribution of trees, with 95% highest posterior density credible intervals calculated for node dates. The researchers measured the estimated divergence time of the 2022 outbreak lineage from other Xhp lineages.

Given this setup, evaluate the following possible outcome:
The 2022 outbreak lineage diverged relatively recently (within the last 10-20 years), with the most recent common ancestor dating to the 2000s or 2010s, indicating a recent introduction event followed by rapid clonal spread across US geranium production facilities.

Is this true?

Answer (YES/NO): YES